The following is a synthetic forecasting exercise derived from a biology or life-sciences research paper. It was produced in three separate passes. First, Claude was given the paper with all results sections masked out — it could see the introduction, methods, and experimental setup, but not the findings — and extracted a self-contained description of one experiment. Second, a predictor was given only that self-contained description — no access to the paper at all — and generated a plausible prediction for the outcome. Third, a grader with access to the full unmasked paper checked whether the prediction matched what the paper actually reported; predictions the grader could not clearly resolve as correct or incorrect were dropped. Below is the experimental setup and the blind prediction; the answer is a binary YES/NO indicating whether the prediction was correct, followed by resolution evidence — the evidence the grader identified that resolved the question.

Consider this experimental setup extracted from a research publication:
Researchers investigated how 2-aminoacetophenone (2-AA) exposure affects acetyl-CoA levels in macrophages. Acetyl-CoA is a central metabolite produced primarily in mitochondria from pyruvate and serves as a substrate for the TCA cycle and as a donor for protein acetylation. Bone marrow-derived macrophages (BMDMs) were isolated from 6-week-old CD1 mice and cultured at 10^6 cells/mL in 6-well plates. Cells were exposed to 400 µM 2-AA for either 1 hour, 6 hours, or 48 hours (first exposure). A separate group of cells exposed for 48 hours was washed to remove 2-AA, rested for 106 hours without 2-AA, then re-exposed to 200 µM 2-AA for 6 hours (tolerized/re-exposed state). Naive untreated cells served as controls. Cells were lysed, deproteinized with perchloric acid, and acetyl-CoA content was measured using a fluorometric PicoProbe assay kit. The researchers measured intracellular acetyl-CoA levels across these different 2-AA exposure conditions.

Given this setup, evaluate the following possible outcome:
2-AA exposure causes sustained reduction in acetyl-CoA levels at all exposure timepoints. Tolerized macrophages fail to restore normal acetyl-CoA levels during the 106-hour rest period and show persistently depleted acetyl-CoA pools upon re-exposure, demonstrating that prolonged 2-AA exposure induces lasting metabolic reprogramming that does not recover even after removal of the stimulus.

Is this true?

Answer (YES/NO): NO